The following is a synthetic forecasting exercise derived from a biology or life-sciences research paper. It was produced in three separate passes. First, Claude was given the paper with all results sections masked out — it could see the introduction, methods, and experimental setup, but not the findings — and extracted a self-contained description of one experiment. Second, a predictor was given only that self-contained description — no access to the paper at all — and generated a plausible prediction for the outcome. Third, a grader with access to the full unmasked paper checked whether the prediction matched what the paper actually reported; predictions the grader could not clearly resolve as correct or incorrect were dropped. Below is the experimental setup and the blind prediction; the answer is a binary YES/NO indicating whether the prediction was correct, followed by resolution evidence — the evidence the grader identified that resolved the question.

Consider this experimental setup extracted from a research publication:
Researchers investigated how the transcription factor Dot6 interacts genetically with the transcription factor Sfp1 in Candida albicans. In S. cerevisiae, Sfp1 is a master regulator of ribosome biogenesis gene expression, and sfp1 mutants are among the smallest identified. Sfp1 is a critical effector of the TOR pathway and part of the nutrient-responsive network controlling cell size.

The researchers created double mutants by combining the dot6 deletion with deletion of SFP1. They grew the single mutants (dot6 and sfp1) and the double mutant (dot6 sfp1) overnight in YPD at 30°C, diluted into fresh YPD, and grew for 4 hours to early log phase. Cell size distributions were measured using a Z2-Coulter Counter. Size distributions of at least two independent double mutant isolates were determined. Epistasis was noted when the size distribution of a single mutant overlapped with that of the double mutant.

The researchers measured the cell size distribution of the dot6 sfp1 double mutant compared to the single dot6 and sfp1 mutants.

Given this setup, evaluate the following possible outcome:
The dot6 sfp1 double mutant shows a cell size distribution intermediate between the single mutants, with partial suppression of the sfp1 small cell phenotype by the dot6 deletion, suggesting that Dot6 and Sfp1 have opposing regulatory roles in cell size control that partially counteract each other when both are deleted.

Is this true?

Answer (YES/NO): NO